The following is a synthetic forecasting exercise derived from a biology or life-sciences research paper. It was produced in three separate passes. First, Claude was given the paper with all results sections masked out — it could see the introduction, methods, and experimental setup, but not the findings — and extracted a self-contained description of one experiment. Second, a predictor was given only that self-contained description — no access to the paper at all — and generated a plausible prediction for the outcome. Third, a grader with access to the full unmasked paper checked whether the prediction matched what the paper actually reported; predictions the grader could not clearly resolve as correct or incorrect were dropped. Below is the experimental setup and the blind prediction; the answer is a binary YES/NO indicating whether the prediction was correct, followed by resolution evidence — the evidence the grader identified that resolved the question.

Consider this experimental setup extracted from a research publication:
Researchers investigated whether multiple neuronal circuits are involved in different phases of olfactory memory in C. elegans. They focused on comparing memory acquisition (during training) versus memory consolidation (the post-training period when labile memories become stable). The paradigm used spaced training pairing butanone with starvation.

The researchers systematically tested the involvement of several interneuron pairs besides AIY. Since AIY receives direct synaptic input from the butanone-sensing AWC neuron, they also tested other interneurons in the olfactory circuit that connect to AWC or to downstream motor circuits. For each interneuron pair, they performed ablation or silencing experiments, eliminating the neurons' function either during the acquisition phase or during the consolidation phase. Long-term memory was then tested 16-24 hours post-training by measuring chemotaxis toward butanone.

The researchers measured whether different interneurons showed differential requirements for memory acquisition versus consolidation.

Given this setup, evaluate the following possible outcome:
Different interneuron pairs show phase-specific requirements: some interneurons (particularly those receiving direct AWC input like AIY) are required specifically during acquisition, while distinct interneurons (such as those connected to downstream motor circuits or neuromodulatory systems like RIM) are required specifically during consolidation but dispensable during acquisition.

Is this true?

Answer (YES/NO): NO